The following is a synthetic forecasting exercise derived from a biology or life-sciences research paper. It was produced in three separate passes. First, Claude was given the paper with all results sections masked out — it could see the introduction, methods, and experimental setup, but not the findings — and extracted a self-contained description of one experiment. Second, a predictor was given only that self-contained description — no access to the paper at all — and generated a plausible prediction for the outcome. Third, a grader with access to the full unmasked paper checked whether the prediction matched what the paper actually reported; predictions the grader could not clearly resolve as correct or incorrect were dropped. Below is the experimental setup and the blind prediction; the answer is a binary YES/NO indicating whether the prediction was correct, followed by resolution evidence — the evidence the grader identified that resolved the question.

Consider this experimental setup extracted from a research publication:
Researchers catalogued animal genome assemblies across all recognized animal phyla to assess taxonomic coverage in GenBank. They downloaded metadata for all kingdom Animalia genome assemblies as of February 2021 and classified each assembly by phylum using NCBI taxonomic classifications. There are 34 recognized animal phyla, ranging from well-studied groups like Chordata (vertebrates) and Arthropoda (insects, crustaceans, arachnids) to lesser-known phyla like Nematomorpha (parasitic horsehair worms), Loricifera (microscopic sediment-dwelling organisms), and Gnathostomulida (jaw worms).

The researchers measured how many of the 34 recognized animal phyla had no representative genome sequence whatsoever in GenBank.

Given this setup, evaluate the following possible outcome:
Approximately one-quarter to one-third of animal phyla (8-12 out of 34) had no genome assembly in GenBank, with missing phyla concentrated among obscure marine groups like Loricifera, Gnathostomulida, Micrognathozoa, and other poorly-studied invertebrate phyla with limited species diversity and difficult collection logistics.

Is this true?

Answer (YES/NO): YES